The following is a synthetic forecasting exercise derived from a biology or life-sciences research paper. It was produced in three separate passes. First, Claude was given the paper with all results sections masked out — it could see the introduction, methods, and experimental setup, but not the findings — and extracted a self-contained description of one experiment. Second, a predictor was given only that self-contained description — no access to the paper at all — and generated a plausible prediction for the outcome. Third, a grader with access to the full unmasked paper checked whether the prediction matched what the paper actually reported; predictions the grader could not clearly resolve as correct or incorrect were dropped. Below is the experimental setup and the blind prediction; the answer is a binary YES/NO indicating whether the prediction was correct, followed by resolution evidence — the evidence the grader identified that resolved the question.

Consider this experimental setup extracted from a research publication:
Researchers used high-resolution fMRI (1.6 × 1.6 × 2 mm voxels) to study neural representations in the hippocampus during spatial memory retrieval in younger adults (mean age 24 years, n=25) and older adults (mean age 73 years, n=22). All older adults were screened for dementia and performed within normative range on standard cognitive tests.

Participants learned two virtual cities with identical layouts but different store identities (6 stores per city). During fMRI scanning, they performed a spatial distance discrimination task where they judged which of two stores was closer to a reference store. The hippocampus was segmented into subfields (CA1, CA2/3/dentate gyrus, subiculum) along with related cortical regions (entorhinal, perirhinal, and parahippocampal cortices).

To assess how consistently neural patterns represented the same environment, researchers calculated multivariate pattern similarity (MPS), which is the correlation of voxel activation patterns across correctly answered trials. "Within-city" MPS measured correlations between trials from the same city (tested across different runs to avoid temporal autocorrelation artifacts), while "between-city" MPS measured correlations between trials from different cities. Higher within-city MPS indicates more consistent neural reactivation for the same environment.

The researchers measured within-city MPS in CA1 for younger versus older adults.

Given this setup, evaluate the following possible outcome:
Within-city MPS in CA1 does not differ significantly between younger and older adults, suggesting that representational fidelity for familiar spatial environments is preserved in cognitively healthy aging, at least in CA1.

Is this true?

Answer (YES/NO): NO